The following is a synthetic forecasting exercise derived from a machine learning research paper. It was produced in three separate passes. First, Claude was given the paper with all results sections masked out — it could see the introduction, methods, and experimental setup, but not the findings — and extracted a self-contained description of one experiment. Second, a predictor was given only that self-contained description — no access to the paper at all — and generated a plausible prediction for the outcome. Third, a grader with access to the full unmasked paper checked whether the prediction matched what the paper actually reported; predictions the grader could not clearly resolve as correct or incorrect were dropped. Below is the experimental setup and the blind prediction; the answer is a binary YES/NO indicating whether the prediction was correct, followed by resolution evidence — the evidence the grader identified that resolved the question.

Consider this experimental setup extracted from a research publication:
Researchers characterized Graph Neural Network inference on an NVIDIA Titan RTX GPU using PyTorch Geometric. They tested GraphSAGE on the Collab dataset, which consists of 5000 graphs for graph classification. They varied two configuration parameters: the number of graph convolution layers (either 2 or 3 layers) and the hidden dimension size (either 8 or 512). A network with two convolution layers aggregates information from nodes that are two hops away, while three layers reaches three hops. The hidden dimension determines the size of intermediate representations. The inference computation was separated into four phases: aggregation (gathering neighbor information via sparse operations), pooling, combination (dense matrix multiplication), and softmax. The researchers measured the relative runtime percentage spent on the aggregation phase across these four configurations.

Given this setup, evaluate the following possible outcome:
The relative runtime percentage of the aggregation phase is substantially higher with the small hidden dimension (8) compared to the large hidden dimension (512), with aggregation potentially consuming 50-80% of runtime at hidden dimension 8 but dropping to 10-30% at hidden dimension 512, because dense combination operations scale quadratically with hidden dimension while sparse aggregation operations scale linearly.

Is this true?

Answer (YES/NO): NO